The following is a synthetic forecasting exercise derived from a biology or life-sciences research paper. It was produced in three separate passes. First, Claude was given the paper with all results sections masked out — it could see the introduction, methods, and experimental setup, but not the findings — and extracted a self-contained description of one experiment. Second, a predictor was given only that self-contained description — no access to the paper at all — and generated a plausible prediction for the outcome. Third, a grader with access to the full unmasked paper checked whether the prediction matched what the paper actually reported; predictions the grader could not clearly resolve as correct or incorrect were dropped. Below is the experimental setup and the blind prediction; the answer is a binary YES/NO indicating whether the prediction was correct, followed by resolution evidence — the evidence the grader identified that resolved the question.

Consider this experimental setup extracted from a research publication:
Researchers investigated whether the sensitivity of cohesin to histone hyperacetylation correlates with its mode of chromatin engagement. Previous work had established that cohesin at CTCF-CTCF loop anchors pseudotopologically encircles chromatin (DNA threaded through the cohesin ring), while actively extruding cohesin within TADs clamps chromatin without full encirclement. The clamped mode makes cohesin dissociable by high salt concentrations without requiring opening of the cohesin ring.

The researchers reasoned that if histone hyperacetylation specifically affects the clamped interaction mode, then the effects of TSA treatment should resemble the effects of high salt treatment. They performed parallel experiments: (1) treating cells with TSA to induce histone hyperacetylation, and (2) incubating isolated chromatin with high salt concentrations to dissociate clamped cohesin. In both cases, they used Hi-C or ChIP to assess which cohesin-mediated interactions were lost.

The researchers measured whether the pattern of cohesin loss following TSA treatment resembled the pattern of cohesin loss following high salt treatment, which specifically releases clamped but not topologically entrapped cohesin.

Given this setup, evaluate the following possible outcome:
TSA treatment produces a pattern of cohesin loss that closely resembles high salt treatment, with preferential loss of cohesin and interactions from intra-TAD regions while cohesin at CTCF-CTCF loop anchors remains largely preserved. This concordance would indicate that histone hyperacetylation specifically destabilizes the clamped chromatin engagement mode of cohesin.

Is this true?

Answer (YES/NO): NO